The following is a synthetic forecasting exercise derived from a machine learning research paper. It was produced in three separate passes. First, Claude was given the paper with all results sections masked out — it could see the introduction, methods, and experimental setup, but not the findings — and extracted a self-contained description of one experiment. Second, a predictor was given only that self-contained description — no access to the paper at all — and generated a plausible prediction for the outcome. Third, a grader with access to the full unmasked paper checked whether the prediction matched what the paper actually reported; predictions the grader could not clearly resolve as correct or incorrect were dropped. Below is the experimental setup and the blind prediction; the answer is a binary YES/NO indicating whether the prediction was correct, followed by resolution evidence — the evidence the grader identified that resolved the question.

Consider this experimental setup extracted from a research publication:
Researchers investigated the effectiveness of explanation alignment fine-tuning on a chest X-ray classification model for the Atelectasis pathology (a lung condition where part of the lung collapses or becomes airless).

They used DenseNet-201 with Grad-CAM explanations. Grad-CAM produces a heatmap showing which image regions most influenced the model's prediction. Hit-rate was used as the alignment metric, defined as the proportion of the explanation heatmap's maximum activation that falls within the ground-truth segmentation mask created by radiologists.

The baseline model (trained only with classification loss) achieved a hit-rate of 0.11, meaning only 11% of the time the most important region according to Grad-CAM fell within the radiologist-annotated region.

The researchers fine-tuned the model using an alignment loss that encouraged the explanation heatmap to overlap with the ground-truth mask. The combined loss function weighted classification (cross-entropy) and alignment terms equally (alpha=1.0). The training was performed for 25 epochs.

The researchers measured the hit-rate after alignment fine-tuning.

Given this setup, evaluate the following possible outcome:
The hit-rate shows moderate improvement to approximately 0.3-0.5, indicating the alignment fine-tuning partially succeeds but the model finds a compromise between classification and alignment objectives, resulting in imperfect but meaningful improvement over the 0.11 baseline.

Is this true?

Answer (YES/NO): NO